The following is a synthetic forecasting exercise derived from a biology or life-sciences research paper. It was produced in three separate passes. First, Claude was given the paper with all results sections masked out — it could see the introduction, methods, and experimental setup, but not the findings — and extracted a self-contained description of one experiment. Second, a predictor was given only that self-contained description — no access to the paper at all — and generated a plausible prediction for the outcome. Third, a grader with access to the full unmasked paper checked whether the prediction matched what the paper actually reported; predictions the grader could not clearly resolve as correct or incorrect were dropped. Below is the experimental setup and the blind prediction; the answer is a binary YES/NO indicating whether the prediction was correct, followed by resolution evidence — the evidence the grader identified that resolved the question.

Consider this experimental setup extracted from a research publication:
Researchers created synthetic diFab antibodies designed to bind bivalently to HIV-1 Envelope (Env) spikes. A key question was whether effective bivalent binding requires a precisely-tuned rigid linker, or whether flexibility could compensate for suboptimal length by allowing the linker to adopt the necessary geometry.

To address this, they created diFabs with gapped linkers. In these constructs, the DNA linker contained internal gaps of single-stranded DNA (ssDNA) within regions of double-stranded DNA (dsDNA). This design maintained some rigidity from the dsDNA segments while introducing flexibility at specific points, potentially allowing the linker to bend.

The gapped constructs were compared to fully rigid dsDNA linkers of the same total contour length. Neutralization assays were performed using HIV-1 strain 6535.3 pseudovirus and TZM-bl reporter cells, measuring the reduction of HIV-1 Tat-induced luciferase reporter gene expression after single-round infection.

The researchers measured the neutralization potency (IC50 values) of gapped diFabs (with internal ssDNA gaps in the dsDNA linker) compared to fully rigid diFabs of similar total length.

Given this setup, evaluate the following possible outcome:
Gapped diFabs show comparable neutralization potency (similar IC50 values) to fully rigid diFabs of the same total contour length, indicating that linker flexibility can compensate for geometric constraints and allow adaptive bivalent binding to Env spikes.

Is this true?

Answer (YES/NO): NO